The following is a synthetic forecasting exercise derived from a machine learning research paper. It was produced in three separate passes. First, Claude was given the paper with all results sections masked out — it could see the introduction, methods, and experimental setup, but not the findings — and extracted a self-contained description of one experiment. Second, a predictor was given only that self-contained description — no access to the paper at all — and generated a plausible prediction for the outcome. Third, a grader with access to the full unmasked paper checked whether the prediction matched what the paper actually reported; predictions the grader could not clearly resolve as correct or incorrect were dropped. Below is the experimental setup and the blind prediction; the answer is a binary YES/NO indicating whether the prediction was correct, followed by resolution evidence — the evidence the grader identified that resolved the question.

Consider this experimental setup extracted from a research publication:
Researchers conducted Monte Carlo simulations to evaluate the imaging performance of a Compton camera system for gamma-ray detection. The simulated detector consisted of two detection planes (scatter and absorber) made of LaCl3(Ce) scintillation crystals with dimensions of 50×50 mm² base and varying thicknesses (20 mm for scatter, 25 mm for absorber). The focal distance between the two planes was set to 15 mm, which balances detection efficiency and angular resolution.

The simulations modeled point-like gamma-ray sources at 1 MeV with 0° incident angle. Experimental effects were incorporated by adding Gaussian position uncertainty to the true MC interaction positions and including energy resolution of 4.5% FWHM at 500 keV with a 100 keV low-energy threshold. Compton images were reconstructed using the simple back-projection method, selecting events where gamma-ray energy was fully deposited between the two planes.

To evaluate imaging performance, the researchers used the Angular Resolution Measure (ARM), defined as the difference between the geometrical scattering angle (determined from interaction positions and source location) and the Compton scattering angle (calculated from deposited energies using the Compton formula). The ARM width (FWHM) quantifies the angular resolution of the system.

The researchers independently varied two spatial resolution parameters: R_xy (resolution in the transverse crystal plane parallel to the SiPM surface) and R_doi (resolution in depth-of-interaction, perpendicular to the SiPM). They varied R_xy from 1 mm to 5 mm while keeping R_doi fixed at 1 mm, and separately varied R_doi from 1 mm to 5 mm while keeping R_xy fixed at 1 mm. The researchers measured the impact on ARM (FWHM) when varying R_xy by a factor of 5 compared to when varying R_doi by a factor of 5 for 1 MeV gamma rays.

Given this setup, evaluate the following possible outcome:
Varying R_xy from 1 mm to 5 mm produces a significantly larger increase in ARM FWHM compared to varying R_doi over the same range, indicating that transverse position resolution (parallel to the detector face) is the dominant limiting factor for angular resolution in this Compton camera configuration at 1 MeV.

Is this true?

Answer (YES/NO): YES